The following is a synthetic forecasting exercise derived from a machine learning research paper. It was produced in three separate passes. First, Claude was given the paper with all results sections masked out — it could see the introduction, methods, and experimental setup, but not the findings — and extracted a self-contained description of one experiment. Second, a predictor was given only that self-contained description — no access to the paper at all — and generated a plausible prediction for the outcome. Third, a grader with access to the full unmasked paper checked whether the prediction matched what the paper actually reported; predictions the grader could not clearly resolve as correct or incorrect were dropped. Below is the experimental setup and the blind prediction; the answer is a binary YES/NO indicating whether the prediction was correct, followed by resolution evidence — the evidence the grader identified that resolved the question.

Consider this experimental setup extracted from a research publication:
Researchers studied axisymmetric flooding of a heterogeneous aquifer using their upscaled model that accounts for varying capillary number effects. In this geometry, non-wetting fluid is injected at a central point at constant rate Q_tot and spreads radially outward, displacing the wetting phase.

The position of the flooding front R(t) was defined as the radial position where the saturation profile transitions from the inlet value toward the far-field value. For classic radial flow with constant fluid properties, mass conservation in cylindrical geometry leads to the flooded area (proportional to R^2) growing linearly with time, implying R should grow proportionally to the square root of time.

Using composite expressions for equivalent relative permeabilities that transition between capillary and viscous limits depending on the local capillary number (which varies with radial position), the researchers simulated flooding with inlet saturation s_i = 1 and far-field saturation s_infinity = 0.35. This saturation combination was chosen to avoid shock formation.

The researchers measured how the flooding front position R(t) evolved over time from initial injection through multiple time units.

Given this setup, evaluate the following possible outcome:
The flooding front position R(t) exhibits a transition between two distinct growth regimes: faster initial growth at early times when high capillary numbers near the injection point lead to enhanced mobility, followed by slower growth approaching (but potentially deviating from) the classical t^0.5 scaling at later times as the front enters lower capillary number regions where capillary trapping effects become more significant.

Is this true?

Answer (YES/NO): YES